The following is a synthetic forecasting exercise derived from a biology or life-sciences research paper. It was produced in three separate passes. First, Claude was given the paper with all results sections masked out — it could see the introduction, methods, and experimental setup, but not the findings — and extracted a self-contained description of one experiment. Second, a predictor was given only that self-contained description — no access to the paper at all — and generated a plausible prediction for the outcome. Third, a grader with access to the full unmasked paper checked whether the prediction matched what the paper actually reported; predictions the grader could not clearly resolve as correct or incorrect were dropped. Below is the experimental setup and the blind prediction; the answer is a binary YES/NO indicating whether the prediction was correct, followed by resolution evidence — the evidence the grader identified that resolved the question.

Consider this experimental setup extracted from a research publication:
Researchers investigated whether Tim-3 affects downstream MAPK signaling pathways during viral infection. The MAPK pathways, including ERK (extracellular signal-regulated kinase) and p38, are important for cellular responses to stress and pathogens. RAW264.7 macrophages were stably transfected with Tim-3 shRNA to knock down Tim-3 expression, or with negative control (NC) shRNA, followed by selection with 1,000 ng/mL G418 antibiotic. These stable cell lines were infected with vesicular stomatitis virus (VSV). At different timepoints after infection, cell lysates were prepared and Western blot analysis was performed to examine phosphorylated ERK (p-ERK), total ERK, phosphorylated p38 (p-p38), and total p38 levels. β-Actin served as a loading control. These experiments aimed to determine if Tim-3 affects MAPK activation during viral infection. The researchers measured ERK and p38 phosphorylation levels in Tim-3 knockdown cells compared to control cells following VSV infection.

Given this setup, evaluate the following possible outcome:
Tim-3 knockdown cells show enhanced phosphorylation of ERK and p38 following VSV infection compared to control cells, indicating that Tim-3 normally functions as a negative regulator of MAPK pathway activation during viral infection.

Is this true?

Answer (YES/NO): NO